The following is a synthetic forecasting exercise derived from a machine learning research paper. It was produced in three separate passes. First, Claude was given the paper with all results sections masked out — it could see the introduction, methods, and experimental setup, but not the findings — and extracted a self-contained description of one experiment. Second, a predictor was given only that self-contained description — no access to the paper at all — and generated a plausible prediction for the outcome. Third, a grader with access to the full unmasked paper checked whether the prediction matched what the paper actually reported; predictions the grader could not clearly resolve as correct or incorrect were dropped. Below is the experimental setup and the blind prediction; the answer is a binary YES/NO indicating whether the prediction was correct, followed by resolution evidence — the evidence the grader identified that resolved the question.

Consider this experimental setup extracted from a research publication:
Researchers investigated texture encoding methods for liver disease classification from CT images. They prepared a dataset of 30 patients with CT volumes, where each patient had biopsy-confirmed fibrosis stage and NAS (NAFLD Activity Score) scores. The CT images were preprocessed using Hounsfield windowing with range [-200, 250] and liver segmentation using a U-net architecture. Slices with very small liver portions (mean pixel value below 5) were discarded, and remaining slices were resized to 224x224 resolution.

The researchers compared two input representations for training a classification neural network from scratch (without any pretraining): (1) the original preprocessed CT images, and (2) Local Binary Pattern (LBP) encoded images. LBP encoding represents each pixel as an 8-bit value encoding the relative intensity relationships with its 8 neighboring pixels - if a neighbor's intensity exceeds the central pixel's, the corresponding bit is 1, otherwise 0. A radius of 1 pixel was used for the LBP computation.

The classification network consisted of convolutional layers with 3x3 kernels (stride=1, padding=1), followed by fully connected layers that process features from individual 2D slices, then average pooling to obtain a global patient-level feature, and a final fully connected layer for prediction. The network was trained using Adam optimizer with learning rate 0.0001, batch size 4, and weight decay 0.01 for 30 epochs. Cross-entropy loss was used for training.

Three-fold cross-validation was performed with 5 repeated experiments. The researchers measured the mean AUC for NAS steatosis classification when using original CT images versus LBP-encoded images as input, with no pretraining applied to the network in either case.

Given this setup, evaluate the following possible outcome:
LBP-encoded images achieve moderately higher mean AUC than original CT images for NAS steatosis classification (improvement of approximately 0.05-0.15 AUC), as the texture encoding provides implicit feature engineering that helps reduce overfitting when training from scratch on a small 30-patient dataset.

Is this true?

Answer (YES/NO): NO